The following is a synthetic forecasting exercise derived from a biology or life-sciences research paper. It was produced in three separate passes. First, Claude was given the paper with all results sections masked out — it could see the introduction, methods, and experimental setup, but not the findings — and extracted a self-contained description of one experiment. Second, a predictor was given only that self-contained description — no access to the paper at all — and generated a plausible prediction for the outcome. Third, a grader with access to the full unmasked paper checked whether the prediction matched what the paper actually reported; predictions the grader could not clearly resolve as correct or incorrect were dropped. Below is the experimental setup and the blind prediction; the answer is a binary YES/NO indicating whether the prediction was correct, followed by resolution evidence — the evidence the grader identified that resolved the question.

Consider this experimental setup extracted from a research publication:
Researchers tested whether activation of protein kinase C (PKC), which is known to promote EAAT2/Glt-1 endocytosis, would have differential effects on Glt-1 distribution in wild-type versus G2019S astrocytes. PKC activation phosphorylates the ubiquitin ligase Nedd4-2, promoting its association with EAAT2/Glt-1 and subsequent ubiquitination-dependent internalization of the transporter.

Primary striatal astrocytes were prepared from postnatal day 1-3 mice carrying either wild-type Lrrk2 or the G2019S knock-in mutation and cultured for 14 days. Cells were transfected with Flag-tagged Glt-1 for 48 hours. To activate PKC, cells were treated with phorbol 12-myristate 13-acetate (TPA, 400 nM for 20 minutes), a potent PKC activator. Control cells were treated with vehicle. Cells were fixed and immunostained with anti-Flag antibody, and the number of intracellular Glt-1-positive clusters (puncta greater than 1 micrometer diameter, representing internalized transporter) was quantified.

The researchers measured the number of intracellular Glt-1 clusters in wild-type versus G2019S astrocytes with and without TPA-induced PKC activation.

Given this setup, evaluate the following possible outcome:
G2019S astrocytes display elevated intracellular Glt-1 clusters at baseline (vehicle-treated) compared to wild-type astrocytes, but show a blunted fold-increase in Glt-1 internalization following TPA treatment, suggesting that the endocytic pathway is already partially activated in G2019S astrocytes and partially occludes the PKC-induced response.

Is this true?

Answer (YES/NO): YES